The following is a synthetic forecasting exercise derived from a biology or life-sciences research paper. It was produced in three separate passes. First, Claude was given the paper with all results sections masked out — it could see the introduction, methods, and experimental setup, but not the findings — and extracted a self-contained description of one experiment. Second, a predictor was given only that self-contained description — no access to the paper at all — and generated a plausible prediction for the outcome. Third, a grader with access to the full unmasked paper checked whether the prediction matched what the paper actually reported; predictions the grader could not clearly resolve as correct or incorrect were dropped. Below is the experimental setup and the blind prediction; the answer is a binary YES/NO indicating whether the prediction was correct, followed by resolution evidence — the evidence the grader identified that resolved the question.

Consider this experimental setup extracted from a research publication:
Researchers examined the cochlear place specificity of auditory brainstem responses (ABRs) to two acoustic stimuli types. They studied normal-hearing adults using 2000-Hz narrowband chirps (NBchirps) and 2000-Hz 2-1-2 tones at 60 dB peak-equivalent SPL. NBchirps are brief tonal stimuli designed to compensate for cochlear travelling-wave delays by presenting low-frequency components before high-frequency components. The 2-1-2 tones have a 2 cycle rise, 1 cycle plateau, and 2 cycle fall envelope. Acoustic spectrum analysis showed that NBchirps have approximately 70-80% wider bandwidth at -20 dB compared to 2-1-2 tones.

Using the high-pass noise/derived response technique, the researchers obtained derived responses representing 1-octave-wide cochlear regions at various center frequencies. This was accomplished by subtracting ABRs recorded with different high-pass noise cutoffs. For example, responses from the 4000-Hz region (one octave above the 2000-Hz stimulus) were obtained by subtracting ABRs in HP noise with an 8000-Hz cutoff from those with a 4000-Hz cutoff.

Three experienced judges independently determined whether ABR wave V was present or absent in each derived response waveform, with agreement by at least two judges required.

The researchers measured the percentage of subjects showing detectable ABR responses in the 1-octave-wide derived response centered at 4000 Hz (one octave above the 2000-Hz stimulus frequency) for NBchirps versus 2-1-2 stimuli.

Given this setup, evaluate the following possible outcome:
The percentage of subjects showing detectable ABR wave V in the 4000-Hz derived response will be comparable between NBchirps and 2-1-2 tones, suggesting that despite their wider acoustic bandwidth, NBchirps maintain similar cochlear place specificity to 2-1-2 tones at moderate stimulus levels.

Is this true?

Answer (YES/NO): NO